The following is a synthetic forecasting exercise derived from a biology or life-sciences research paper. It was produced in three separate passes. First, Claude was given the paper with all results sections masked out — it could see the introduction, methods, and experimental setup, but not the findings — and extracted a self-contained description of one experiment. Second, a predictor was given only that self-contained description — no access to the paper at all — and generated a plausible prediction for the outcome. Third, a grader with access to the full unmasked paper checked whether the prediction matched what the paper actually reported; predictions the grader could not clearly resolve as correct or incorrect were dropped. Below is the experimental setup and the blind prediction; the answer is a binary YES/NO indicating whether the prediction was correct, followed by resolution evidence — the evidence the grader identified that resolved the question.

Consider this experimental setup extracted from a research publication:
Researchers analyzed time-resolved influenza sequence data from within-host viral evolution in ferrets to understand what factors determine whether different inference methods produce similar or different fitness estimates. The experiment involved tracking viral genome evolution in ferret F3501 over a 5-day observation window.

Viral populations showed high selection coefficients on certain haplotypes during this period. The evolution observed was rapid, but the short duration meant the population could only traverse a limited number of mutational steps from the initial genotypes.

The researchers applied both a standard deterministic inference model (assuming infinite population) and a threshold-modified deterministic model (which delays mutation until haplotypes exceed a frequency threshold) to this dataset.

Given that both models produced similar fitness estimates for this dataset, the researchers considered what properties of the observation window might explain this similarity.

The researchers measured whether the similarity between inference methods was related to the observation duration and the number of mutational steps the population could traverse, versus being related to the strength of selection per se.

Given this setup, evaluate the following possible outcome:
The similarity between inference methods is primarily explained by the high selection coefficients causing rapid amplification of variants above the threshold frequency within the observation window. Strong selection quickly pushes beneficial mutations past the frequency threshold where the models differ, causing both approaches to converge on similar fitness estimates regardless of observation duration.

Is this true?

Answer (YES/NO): NO